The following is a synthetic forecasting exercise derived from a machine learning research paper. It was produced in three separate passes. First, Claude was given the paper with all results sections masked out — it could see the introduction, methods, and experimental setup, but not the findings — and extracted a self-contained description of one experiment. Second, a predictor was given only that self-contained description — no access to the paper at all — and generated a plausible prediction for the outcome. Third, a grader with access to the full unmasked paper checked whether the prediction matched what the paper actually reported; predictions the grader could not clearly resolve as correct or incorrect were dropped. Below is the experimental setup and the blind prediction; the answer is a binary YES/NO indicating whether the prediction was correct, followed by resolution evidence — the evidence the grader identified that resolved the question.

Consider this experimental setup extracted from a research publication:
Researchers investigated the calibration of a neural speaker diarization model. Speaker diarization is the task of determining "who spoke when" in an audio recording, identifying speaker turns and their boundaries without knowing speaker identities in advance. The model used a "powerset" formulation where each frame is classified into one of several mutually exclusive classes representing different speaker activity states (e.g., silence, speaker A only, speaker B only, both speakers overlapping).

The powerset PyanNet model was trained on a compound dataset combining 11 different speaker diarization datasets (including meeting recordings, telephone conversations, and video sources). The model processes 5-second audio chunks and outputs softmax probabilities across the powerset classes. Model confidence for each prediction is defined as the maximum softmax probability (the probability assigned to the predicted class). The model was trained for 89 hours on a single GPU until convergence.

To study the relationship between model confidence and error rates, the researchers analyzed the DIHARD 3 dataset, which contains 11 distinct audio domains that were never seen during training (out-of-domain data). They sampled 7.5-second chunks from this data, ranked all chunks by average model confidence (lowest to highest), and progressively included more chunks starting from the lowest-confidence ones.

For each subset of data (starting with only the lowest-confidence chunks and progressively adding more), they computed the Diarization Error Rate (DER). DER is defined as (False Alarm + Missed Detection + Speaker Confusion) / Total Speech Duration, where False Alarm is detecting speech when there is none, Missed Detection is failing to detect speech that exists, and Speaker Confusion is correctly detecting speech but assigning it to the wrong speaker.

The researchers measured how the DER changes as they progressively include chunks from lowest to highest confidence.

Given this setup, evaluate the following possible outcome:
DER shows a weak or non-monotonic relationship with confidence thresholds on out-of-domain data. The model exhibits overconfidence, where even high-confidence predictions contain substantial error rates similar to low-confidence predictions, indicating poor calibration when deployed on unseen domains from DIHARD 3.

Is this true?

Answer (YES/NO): NO